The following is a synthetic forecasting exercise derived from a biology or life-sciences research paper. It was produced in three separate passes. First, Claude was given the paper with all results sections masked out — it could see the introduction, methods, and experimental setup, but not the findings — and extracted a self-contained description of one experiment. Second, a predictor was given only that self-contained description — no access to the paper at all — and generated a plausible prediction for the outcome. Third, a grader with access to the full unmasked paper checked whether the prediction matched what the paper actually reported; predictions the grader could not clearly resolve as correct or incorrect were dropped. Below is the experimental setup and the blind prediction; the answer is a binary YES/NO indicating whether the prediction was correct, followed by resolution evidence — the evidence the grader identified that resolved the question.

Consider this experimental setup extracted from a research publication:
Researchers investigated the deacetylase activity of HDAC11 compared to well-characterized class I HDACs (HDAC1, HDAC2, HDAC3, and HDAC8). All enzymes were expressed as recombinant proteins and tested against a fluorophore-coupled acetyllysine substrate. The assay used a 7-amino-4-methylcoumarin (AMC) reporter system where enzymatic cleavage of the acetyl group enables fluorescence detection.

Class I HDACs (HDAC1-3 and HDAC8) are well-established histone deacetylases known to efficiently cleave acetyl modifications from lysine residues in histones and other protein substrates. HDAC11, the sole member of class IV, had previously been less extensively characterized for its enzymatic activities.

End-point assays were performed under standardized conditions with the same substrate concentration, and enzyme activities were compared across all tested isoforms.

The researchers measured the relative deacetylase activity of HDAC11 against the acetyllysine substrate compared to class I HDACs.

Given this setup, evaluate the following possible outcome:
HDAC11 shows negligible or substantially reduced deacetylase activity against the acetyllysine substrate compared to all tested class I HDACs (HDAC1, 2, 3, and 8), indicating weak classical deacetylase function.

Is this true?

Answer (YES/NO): YES